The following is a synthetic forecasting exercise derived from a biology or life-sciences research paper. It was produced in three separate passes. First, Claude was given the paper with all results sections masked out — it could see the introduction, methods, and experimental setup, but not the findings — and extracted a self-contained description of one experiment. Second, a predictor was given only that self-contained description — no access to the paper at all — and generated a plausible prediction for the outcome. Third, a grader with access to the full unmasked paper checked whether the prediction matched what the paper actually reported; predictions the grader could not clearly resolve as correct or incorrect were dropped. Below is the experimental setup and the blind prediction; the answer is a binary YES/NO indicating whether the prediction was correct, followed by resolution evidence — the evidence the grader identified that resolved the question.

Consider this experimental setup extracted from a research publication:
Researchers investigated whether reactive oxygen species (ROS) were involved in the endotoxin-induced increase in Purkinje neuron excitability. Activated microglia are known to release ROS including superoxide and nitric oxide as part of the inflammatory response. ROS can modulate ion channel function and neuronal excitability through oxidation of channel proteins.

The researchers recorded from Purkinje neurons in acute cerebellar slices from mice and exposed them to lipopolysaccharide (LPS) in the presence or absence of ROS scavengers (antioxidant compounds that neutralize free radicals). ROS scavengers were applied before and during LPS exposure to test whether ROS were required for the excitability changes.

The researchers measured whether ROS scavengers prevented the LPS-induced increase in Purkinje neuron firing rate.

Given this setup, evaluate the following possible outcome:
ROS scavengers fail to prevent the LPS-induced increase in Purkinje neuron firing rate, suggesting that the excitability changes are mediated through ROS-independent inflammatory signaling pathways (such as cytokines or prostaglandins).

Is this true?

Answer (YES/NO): YES